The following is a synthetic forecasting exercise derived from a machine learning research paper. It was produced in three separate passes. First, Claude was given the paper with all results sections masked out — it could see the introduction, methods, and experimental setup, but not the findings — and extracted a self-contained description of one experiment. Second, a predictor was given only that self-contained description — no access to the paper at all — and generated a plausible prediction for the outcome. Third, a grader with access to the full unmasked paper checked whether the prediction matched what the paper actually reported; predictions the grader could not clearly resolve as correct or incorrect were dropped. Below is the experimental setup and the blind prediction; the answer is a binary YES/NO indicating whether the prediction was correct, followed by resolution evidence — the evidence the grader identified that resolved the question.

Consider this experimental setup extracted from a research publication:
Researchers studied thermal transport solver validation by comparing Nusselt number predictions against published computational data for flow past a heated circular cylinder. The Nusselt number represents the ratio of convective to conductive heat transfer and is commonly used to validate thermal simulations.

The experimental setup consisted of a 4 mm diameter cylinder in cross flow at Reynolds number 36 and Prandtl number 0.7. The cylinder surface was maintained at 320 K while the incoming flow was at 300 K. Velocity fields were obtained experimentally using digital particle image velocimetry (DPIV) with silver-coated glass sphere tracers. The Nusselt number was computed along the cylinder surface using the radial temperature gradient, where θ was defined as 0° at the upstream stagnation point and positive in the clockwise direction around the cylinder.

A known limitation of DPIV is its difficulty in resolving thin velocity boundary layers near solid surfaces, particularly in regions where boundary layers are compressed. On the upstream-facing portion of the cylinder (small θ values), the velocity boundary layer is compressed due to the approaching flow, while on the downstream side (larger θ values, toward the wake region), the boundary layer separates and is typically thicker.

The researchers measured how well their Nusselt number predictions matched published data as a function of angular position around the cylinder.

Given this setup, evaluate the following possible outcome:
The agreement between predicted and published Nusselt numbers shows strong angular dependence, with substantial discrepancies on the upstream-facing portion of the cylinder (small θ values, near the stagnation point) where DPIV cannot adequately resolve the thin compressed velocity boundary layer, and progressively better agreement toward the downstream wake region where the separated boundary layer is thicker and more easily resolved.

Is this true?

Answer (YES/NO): NO